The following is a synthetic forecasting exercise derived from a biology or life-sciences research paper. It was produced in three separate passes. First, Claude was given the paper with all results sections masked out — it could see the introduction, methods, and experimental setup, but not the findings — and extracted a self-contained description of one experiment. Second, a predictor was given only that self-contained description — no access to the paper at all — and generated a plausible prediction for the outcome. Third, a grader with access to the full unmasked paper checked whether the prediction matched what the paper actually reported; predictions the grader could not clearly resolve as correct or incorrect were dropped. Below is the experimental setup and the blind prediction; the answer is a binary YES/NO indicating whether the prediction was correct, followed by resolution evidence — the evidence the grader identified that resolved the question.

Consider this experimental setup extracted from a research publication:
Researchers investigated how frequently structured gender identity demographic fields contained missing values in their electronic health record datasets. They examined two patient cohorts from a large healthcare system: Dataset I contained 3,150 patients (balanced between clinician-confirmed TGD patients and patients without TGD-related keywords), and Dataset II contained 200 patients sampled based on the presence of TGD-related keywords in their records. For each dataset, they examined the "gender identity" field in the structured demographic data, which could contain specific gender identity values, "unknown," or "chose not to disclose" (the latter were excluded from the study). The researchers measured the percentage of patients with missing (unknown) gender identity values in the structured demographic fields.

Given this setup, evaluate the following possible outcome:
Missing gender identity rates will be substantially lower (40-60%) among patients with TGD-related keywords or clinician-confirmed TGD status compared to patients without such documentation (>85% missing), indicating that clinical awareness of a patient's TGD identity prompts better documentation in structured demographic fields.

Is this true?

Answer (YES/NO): NO